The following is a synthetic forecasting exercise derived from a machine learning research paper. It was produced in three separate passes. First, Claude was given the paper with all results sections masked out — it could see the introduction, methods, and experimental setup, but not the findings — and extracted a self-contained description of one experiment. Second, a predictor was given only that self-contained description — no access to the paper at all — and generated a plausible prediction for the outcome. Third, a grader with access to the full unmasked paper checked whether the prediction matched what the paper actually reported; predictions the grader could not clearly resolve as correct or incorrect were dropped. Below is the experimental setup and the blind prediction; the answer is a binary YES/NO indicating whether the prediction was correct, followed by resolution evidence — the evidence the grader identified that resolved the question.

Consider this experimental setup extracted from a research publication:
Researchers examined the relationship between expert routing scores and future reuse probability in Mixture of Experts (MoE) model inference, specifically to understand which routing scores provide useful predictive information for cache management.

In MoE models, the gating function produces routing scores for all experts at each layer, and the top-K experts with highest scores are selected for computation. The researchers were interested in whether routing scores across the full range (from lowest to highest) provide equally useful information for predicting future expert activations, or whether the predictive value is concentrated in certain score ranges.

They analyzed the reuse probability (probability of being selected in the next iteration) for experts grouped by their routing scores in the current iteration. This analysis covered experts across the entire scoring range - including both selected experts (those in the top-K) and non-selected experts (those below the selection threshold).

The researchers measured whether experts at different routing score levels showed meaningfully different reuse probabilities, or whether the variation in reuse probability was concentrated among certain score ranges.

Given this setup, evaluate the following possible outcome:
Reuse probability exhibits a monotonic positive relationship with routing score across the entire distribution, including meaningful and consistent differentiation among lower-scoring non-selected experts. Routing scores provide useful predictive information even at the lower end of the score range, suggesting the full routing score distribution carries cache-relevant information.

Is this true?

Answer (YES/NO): NO